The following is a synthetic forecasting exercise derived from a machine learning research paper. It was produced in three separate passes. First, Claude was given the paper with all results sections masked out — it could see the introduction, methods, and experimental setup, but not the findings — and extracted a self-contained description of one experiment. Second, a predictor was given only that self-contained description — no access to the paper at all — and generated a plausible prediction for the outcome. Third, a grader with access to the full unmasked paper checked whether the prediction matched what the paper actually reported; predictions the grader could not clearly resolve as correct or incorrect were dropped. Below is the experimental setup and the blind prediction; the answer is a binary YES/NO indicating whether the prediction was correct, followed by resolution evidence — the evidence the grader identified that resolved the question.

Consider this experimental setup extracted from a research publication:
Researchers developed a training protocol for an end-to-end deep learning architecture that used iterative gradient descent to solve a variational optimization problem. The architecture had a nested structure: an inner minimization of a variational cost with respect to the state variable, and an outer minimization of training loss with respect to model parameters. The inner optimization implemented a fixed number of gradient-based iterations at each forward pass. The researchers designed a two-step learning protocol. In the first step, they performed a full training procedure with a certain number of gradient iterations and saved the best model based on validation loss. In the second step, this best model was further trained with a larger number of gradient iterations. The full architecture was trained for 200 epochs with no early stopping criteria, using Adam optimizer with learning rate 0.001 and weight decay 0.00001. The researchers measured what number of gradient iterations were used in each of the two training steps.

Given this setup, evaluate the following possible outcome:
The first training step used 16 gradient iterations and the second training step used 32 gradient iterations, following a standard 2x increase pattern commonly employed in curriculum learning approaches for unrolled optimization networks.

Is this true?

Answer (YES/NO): NO